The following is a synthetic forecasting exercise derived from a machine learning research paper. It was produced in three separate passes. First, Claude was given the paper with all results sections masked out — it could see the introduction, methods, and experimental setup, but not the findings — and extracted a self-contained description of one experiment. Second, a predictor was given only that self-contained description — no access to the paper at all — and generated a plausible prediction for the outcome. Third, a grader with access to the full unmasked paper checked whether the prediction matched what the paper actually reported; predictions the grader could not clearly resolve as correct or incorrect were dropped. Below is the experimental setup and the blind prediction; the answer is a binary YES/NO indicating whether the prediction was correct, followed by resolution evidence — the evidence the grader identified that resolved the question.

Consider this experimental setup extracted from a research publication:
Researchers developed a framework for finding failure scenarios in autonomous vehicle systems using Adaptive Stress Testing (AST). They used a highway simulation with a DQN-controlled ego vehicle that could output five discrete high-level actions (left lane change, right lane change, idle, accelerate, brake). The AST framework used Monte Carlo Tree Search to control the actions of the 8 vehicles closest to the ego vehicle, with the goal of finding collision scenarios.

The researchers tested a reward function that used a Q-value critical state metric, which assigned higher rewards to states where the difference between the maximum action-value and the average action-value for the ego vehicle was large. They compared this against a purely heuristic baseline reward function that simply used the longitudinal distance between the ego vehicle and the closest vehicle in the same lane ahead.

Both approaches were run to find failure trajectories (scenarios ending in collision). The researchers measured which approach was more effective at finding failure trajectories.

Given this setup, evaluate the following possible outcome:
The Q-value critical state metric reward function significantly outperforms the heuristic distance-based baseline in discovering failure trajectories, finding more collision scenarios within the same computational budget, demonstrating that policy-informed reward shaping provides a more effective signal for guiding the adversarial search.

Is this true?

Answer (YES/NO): NO